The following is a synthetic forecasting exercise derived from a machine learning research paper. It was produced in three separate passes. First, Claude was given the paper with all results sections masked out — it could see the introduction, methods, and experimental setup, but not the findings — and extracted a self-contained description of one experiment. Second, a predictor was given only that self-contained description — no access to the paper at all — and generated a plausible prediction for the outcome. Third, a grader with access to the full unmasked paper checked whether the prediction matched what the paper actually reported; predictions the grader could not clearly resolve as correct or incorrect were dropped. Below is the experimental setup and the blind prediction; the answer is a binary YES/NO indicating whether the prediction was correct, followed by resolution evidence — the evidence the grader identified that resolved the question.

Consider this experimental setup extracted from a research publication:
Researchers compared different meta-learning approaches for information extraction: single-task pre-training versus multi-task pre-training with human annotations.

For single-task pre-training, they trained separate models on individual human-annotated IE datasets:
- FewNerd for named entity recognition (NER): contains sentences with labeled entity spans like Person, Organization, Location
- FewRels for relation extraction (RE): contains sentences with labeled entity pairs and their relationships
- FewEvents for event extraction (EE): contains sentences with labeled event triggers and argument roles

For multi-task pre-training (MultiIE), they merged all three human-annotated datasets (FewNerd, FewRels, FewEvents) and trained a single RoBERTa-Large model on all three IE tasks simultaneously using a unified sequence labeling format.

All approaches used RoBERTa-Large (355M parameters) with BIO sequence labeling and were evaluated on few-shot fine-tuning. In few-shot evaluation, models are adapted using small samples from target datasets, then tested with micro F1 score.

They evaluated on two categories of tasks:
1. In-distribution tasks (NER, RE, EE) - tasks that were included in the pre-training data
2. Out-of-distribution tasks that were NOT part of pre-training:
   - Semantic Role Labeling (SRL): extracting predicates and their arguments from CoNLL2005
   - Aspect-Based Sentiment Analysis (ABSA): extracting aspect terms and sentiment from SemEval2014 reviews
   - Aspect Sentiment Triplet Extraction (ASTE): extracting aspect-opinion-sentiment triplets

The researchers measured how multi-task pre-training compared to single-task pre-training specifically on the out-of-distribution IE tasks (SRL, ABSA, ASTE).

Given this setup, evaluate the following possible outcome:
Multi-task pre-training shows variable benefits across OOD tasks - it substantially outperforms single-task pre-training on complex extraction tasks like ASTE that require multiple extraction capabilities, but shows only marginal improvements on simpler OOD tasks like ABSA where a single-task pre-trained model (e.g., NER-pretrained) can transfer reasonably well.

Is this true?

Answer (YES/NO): NO